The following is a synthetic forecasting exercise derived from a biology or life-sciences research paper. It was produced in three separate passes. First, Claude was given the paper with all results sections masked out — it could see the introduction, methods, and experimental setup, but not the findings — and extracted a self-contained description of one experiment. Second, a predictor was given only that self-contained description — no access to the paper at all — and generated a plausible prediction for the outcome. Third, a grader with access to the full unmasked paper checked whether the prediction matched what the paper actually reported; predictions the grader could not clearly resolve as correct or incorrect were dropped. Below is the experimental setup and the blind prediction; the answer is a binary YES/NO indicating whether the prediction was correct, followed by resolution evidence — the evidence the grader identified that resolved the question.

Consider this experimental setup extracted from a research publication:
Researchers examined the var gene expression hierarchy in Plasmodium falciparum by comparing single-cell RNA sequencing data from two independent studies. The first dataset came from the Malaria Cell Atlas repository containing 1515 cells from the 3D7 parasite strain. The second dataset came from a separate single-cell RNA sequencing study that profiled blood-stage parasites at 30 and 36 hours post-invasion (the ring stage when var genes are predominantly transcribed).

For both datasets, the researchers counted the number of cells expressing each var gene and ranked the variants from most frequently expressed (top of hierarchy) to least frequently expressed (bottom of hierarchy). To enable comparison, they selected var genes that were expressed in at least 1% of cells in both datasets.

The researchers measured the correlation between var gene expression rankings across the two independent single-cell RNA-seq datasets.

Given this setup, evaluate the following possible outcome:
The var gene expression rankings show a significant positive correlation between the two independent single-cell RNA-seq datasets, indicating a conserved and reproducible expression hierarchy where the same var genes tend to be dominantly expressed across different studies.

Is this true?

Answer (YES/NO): YES